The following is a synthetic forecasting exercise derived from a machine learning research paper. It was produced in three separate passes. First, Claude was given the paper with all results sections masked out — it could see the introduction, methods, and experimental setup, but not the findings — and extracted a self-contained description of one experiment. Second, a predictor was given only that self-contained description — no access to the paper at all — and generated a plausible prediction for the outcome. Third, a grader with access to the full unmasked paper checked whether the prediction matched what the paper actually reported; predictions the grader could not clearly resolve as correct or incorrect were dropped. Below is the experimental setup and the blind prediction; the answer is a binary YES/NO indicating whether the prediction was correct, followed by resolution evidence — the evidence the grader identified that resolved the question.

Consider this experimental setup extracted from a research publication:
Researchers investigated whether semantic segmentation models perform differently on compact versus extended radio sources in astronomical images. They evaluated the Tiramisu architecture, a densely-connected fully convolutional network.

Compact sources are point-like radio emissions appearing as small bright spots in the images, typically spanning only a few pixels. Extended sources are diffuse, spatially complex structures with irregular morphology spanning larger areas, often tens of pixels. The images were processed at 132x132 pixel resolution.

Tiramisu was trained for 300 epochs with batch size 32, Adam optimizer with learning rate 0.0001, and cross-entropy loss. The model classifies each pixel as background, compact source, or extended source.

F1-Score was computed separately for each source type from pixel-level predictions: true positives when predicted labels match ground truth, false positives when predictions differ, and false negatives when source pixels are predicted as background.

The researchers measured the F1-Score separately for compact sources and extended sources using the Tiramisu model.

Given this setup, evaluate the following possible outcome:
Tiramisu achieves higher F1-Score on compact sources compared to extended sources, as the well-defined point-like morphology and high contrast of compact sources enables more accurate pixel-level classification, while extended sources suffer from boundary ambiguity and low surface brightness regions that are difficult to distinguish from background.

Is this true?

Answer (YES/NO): NO